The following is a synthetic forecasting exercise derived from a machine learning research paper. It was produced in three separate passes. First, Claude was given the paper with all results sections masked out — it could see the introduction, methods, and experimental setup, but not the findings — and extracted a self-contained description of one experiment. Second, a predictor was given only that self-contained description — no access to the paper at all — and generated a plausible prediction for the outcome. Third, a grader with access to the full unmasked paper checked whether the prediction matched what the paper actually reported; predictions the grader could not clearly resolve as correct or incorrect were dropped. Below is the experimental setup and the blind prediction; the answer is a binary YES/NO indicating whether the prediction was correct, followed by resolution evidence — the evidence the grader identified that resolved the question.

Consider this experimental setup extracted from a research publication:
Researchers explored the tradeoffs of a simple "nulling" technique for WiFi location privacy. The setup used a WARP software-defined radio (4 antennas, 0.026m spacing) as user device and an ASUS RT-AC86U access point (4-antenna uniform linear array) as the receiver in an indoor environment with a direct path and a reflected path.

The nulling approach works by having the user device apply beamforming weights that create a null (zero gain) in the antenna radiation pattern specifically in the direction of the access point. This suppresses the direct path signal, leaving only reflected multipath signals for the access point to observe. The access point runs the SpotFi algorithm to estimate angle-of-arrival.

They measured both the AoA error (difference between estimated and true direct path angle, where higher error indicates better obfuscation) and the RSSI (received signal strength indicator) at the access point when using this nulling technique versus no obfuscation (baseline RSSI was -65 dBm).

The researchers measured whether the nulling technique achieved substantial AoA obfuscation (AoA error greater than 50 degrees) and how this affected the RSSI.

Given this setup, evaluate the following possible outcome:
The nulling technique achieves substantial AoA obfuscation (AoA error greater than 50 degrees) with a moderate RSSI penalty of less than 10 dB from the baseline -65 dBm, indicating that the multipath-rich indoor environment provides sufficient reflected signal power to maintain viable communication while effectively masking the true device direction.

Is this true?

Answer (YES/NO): YES